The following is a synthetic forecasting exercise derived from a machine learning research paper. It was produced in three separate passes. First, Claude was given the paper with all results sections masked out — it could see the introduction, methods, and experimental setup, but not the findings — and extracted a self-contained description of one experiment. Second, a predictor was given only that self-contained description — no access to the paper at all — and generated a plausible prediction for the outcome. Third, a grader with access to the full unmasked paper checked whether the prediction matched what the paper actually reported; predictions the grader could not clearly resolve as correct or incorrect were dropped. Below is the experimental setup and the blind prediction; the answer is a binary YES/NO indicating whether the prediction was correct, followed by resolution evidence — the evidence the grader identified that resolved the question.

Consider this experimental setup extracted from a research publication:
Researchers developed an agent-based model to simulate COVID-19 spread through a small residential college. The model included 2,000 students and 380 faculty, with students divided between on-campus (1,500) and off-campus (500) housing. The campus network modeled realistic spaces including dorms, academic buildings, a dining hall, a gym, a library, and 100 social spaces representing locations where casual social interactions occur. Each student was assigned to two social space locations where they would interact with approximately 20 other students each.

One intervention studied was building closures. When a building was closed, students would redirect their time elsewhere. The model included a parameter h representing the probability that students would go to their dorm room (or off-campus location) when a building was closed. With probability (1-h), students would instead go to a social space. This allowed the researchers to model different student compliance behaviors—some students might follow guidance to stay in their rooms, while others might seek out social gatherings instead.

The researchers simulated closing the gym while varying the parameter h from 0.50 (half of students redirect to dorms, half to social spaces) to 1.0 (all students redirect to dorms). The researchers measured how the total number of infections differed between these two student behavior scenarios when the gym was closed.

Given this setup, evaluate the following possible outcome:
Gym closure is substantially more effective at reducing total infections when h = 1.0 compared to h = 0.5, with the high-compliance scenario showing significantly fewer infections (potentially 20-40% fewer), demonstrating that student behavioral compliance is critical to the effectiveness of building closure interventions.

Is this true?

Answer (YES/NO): YES